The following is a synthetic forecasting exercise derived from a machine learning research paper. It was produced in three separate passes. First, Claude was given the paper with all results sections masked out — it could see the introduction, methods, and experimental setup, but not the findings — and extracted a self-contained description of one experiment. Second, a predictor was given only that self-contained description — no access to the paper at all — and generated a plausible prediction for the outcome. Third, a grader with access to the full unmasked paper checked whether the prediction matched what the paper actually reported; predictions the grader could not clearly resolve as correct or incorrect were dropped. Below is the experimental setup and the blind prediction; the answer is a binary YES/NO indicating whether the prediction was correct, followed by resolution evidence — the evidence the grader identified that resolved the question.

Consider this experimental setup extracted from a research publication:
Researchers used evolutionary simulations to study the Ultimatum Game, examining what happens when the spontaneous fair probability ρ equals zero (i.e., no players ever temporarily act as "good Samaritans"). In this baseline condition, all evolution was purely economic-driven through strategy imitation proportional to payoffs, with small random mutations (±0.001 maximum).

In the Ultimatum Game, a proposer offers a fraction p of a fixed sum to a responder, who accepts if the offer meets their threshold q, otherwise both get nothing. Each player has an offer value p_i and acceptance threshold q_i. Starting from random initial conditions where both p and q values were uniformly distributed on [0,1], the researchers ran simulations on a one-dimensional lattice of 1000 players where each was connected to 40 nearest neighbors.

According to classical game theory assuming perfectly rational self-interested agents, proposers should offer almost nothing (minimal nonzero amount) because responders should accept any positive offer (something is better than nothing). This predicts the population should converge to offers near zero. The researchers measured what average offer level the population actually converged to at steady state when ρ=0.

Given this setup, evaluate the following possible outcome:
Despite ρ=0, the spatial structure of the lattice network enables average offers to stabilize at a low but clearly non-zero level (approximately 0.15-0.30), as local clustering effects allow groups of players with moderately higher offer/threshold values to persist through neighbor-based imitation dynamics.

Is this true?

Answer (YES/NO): YES